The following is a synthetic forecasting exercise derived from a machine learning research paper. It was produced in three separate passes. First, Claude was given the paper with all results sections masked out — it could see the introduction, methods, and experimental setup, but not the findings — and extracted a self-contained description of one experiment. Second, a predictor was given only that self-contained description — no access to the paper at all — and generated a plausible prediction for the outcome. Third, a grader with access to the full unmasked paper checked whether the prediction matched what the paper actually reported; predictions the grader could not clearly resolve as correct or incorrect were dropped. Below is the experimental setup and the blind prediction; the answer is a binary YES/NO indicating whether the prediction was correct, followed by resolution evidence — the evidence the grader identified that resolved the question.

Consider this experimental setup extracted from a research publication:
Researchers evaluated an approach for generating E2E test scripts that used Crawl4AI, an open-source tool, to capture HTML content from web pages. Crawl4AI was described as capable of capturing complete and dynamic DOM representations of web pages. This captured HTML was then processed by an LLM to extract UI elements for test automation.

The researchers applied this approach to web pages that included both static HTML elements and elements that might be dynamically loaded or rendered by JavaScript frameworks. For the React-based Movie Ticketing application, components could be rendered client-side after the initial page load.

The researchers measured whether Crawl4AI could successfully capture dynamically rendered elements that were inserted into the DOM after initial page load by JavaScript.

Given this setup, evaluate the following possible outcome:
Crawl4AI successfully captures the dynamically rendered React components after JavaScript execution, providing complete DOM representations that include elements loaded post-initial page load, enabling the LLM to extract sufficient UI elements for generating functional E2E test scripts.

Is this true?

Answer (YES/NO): NO